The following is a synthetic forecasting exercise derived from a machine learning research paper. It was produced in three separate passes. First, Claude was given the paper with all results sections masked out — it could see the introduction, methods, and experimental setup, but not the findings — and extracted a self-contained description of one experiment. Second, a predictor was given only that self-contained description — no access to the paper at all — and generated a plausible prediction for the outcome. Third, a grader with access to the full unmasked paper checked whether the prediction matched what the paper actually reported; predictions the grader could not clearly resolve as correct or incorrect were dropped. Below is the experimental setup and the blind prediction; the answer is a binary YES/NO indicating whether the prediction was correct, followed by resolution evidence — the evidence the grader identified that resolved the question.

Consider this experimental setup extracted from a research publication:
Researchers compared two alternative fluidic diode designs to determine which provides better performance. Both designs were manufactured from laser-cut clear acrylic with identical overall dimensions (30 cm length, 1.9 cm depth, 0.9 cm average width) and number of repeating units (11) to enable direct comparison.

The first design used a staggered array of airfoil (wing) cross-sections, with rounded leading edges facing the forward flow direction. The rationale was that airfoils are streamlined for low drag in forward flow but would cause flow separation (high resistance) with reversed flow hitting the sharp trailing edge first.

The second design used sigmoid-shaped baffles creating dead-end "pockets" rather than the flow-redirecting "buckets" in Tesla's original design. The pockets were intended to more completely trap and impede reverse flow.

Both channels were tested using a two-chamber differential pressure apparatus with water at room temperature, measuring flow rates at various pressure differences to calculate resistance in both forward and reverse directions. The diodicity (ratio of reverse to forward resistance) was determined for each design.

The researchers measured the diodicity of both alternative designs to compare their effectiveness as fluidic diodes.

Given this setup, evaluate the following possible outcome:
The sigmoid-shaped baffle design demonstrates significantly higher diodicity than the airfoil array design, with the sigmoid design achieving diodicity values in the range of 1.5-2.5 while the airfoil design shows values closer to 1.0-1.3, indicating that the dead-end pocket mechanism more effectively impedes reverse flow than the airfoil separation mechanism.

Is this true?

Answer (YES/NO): NO